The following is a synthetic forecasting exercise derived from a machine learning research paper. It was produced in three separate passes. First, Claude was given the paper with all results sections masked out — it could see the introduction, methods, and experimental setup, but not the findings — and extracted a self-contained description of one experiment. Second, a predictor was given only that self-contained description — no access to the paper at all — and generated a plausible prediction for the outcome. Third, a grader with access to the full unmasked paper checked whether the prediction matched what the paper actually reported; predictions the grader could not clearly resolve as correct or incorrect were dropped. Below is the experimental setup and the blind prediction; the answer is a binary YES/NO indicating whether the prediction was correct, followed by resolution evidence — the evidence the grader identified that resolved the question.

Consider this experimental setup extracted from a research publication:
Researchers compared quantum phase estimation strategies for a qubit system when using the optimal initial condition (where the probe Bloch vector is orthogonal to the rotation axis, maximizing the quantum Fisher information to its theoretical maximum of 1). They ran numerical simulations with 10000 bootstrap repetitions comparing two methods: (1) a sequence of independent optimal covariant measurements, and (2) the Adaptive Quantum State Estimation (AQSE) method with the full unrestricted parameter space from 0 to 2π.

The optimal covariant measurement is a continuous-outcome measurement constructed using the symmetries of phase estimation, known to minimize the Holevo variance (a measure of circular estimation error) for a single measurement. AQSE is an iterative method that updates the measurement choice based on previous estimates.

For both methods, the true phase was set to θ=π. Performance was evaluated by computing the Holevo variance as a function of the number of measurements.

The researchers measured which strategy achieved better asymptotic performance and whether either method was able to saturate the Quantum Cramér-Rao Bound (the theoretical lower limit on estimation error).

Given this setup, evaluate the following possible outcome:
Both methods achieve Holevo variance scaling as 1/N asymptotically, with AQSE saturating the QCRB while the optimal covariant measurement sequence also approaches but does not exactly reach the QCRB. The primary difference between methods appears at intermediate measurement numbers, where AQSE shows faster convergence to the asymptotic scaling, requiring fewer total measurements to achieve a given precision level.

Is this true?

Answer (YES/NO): NO